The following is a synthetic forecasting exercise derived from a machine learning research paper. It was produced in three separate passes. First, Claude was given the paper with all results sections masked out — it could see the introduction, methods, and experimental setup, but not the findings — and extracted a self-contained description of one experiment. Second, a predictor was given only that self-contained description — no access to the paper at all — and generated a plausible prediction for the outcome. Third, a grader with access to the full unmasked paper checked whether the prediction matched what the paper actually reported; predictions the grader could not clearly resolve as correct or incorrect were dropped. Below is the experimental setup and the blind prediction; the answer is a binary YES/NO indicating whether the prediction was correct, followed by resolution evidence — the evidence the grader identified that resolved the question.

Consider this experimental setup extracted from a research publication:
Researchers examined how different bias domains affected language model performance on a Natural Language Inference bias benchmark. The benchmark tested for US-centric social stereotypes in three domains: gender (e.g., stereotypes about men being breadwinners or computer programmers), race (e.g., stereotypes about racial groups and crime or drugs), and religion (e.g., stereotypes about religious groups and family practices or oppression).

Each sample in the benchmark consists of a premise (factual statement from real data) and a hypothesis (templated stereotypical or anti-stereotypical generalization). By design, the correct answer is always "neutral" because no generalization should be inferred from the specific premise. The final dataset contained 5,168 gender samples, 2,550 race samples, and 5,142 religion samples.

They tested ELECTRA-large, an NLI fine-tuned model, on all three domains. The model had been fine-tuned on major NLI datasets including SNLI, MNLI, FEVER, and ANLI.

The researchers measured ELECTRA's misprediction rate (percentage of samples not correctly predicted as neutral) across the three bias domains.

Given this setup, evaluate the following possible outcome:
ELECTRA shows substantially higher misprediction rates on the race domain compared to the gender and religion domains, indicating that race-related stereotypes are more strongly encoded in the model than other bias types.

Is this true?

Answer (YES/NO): NO